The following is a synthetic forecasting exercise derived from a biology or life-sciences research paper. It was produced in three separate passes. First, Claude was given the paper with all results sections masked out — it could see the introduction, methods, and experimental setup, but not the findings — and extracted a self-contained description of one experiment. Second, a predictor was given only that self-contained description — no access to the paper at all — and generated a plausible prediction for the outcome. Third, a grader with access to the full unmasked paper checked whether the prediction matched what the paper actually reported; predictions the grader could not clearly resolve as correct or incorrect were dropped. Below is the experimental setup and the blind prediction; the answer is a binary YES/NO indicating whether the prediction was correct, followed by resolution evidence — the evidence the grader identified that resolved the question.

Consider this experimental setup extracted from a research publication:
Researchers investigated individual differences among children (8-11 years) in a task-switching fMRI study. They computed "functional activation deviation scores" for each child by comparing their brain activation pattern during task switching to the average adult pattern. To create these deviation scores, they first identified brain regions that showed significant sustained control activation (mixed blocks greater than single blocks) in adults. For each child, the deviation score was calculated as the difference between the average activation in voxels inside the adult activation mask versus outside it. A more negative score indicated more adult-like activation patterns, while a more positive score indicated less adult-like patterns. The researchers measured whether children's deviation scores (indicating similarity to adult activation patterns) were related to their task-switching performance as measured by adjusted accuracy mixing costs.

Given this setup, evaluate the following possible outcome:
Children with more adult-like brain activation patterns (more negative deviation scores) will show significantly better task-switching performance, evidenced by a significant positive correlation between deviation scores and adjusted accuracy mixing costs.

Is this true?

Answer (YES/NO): YES